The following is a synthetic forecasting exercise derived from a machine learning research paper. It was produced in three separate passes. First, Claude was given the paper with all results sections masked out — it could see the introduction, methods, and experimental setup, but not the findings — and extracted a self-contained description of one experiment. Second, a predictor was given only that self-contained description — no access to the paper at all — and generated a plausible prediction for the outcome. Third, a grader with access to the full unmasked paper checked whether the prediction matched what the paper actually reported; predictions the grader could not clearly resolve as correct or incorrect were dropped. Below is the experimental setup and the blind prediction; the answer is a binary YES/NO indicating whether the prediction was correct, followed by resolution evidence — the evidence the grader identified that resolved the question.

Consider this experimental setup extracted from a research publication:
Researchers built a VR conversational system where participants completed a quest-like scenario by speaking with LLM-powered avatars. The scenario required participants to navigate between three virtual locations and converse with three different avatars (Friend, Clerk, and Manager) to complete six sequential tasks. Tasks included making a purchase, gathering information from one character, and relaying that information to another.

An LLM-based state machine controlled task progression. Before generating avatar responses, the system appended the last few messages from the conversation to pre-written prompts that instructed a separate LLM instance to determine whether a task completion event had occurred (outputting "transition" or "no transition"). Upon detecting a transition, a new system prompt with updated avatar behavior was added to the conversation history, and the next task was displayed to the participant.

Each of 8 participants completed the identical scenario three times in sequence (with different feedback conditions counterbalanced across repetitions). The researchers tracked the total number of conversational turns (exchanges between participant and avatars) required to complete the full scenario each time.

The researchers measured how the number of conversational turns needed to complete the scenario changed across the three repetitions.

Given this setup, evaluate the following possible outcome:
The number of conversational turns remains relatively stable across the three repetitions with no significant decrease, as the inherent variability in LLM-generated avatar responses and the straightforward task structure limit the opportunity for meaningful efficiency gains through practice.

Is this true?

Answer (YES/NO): NO